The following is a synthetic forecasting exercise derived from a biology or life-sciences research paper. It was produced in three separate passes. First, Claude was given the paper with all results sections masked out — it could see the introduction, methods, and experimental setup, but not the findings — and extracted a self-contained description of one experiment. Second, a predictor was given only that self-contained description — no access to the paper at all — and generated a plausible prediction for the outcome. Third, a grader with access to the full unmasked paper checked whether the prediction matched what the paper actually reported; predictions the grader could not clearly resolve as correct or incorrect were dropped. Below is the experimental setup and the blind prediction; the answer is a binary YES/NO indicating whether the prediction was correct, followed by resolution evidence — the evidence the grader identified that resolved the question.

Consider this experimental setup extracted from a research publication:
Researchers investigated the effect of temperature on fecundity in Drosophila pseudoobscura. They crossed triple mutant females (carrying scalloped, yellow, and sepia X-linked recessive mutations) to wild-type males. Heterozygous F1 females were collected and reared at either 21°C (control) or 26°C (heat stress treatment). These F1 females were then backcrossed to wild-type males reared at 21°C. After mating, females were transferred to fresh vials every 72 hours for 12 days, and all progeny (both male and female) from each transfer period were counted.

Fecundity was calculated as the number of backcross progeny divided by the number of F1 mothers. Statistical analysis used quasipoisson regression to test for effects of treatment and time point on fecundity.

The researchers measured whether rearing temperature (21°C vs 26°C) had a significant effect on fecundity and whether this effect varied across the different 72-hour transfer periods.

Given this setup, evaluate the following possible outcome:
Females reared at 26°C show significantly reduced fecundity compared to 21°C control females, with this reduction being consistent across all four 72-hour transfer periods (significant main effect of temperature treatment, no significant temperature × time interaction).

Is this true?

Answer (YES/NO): YES